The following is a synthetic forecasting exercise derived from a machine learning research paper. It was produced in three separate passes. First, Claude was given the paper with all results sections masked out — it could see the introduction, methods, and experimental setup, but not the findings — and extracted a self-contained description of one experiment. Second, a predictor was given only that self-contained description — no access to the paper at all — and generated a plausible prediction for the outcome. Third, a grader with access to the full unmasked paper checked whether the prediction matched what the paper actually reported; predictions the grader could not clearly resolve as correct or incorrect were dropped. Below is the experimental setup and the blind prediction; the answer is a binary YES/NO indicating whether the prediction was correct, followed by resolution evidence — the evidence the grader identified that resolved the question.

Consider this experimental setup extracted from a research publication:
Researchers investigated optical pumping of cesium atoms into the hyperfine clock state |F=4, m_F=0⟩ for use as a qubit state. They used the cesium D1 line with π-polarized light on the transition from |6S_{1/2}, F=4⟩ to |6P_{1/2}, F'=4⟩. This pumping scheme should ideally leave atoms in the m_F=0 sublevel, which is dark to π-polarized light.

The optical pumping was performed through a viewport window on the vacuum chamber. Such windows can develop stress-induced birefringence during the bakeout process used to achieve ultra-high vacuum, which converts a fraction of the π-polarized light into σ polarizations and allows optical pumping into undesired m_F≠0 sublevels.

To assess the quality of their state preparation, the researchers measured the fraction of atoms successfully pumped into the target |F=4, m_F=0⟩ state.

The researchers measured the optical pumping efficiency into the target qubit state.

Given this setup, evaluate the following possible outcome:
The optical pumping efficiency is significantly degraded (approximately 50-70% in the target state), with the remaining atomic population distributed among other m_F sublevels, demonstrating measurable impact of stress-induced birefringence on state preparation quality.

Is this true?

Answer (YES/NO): NO